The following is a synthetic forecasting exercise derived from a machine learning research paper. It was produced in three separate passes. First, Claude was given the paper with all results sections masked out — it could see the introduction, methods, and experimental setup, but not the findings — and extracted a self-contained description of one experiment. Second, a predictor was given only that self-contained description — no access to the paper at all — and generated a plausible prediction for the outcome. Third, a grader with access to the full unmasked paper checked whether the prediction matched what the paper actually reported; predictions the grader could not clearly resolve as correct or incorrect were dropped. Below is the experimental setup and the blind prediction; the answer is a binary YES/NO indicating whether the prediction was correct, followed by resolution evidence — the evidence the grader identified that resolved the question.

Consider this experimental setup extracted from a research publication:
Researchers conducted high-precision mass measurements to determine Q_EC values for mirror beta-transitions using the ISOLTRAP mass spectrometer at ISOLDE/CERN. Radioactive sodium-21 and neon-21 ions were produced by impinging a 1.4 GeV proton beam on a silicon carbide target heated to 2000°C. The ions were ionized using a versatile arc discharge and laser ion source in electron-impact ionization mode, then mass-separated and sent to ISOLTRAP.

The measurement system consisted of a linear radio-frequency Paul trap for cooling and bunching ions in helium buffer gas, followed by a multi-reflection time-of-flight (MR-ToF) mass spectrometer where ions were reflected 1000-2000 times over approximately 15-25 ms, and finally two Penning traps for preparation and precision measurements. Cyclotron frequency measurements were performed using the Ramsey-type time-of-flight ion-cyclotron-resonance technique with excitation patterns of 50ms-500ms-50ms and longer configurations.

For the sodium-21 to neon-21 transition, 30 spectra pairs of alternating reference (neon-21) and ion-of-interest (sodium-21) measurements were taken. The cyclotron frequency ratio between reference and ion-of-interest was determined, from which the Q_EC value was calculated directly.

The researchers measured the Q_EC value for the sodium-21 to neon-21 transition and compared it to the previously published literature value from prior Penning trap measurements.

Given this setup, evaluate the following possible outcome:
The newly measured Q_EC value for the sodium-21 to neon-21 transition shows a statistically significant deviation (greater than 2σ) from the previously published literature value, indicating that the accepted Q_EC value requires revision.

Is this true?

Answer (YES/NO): YES